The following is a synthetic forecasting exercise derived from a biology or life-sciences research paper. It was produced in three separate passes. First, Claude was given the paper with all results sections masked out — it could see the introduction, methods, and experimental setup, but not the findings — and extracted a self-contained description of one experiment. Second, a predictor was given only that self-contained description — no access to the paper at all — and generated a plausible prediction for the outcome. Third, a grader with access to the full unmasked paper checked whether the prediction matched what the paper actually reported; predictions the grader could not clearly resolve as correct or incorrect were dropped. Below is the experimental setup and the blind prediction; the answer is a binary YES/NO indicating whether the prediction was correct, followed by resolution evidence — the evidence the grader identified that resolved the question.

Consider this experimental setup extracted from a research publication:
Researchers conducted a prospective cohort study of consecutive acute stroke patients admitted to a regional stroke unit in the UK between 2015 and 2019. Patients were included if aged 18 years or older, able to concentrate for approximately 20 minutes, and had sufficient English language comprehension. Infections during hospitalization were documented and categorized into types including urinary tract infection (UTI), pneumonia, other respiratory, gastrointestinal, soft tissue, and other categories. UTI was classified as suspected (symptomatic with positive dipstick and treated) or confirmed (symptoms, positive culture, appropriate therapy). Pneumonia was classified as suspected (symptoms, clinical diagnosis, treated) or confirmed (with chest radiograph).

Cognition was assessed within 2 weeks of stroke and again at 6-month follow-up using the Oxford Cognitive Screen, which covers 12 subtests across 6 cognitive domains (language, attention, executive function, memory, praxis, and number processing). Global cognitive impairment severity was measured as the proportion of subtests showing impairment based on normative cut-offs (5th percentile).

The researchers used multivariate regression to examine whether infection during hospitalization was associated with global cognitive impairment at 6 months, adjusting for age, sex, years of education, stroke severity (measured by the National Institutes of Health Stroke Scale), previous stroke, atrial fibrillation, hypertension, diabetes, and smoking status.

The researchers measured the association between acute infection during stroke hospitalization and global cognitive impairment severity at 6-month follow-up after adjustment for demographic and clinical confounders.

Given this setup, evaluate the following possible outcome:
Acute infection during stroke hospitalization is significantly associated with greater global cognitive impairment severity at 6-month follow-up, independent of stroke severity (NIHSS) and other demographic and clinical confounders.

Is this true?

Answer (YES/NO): YES